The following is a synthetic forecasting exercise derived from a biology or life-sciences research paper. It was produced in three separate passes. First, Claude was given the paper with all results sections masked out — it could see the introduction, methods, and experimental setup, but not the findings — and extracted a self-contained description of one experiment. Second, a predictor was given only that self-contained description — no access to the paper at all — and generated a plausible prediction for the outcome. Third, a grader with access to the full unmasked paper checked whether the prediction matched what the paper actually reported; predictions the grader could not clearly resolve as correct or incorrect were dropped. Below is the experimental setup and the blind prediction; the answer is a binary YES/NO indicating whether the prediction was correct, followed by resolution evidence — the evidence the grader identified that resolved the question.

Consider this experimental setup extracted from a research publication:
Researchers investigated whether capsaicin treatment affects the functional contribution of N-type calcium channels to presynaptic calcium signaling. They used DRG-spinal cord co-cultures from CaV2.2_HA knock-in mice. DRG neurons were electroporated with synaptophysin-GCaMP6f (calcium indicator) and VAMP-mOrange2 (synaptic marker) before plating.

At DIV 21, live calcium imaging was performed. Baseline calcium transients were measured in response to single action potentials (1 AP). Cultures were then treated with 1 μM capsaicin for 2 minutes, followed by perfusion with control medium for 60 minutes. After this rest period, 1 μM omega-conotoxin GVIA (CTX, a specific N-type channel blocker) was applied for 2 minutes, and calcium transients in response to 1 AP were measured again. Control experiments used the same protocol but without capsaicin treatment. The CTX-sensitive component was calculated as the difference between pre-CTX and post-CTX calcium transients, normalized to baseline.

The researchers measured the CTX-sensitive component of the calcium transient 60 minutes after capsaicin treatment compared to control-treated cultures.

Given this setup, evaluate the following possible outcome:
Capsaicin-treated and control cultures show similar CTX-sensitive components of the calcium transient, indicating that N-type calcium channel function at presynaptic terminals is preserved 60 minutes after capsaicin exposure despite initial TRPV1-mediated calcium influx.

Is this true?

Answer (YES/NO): NO